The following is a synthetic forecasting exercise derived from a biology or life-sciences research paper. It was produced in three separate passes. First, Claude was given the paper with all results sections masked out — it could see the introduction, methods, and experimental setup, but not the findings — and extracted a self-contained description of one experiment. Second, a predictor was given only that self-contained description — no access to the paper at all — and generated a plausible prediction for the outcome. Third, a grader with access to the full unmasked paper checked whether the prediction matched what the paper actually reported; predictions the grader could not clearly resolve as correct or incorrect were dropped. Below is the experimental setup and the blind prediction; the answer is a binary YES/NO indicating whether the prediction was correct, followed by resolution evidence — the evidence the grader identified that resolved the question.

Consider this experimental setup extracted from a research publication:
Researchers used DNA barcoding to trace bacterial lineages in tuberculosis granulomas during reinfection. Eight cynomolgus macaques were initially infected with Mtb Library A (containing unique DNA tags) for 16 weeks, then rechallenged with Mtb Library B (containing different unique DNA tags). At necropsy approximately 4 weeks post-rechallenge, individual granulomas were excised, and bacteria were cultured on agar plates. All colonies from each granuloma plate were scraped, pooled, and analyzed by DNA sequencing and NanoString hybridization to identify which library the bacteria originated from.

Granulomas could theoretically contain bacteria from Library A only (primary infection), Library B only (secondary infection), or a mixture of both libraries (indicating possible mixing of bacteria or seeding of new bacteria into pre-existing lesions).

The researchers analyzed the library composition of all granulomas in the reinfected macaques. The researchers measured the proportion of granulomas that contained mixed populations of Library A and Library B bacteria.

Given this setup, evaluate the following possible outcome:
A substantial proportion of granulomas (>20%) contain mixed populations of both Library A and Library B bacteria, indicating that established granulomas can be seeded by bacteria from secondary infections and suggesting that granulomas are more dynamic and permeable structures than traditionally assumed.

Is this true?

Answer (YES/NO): NO